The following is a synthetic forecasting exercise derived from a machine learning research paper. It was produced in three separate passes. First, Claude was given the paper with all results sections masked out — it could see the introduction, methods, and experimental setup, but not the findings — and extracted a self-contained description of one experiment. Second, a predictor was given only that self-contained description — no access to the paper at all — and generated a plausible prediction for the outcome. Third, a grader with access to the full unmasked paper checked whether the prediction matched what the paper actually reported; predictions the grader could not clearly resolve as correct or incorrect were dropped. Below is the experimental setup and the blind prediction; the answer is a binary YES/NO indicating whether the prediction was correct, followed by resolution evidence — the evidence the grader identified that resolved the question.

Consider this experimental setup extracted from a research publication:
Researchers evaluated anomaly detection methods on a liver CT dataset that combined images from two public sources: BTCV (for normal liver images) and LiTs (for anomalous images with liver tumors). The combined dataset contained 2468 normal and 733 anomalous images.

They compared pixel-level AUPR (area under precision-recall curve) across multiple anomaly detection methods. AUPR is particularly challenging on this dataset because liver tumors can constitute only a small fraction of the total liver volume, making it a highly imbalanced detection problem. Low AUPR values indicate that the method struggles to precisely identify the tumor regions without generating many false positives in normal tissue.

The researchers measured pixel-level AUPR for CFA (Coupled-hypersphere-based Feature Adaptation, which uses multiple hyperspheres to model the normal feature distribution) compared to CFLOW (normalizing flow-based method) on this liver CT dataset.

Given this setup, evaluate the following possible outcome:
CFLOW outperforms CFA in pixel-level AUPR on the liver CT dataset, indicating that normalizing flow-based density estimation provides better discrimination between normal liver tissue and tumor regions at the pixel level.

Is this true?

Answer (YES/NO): YES